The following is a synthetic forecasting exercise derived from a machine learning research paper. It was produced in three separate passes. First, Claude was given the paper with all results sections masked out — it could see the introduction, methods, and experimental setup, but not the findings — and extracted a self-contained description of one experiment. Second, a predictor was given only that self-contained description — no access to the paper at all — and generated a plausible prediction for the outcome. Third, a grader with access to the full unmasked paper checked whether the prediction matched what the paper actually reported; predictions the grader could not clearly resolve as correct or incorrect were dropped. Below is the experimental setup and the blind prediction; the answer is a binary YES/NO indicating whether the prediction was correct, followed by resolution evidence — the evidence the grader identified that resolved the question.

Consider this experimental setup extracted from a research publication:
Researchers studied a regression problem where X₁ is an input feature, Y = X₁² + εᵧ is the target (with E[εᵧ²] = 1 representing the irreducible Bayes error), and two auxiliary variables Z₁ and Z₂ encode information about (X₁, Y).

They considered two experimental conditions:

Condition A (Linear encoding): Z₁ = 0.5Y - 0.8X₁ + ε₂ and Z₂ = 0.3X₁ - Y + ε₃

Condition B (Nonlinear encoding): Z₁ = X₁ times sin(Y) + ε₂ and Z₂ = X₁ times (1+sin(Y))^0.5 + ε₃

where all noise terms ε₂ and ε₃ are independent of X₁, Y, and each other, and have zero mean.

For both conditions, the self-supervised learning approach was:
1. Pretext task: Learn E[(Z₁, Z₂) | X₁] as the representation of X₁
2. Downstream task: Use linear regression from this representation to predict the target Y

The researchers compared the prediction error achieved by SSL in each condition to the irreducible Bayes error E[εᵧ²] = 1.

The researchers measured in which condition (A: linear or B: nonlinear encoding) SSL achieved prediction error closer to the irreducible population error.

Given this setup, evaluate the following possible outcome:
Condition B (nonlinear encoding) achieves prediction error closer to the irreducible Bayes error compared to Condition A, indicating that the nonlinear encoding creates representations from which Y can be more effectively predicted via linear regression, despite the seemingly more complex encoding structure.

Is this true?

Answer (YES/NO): NO